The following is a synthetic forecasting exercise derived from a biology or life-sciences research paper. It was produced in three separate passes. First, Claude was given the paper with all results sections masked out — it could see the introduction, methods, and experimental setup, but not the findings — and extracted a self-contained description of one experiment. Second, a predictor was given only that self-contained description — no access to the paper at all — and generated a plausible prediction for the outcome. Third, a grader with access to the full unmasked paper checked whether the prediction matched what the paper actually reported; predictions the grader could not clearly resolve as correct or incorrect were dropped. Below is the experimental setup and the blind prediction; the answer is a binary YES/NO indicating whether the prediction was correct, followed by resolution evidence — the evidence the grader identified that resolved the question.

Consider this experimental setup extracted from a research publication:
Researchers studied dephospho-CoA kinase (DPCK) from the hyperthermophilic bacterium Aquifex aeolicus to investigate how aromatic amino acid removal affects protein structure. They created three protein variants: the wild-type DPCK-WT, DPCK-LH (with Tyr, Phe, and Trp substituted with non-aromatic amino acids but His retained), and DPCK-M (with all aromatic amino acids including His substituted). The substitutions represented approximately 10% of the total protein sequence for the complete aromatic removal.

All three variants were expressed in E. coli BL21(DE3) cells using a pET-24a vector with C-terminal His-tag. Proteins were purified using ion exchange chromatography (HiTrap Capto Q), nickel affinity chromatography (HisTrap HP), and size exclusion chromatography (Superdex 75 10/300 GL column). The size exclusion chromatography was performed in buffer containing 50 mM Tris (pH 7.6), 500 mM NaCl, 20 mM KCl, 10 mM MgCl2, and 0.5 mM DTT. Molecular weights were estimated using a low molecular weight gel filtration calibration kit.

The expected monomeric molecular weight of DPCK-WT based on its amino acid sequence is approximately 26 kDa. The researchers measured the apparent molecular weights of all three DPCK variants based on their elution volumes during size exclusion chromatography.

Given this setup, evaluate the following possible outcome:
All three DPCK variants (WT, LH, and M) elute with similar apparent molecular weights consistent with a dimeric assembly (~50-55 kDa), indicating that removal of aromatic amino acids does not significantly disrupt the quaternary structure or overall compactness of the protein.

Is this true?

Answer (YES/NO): NO